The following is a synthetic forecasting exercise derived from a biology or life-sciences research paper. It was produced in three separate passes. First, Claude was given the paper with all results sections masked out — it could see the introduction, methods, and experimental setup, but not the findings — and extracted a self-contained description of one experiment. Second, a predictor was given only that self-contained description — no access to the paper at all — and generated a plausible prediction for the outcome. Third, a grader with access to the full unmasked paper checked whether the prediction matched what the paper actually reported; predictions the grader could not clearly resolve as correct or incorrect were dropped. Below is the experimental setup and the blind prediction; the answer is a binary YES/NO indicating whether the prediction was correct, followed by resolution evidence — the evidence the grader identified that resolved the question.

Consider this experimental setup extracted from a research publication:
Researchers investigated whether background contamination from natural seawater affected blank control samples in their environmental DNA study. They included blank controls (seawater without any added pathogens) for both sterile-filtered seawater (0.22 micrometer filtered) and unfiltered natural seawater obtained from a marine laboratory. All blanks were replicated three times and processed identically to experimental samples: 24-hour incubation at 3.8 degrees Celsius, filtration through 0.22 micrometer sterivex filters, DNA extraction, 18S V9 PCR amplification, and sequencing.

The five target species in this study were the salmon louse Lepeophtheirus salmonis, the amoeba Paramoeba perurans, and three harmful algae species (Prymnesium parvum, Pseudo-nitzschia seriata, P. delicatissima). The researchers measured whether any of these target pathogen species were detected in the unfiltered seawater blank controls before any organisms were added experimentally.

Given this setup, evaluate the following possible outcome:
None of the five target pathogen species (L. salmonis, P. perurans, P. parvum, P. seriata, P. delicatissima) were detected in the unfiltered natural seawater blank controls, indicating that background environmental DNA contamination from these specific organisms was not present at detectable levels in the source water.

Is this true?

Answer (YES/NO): NO